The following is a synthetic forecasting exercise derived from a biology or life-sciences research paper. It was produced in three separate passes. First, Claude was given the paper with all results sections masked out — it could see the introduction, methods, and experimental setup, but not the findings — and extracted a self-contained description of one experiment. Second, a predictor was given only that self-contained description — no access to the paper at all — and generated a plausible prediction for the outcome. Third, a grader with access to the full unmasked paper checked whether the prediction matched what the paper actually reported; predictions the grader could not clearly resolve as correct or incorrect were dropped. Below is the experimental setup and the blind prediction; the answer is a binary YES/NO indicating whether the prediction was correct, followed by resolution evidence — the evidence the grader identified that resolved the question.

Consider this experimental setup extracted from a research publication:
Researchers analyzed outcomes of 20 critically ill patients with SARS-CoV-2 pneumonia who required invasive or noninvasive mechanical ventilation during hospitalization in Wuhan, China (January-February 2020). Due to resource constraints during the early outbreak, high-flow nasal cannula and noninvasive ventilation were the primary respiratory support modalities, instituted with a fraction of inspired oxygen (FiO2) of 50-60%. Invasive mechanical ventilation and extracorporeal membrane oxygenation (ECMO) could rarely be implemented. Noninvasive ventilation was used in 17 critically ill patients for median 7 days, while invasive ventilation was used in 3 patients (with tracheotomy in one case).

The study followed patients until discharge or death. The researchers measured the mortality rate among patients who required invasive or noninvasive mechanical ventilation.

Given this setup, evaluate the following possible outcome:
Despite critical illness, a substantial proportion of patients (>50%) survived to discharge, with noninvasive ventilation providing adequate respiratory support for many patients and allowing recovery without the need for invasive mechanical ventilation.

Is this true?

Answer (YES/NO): YES